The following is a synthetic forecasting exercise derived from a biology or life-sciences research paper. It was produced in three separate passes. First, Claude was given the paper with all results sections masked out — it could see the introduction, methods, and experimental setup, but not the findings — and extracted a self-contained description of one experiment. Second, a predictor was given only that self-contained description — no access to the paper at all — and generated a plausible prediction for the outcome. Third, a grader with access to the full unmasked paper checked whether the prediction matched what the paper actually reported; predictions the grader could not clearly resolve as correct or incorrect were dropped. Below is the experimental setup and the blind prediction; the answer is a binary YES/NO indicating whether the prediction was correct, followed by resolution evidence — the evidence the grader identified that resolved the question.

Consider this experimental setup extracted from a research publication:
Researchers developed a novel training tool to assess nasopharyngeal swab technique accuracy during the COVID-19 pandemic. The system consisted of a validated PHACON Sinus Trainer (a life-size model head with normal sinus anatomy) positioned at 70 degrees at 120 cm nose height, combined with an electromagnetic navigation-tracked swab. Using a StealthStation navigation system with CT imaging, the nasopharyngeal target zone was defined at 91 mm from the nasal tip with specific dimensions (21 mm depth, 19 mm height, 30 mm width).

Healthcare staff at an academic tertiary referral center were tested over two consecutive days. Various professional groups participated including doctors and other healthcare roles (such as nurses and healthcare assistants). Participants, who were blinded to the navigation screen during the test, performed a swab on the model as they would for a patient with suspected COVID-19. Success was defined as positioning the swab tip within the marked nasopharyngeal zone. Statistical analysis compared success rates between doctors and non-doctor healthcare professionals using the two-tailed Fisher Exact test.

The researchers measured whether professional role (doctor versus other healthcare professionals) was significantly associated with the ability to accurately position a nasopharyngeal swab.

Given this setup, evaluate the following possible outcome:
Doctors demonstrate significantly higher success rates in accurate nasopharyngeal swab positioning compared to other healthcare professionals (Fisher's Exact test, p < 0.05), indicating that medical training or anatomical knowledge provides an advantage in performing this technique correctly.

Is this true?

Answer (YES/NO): YES